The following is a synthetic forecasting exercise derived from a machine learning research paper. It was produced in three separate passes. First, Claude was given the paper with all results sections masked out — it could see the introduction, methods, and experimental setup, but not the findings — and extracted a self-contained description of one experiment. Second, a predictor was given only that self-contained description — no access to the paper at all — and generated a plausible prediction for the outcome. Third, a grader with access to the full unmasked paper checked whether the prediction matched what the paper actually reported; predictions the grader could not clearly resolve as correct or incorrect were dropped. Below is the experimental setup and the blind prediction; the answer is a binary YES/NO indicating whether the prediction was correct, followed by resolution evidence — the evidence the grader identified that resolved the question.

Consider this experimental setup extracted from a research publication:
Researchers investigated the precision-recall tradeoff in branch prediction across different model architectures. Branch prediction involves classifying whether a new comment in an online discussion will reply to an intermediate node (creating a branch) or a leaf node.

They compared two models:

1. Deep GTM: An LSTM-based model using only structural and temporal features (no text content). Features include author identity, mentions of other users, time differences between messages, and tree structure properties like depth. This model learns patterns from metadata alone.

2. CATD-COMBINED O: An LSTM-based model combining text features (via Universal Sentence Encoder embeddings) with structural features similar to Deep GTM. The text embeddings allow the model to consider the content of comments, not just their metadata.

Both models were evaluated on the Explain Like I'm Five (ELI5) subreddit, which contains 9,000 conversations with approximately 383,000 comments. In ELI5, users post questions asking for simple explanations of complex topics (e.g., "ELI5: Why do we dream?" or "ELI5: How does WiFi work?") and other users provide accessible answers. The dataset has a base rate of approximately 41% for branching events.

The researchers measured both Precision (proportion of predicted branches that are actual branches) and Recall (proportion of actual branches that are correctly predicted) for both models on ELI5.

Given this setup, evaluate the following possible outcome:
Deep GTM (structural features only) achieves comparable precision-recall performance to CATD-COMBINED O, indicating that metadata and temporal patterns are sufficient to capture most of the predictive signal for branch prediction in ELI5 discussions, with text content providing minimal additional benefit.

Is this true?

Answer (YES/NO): NO